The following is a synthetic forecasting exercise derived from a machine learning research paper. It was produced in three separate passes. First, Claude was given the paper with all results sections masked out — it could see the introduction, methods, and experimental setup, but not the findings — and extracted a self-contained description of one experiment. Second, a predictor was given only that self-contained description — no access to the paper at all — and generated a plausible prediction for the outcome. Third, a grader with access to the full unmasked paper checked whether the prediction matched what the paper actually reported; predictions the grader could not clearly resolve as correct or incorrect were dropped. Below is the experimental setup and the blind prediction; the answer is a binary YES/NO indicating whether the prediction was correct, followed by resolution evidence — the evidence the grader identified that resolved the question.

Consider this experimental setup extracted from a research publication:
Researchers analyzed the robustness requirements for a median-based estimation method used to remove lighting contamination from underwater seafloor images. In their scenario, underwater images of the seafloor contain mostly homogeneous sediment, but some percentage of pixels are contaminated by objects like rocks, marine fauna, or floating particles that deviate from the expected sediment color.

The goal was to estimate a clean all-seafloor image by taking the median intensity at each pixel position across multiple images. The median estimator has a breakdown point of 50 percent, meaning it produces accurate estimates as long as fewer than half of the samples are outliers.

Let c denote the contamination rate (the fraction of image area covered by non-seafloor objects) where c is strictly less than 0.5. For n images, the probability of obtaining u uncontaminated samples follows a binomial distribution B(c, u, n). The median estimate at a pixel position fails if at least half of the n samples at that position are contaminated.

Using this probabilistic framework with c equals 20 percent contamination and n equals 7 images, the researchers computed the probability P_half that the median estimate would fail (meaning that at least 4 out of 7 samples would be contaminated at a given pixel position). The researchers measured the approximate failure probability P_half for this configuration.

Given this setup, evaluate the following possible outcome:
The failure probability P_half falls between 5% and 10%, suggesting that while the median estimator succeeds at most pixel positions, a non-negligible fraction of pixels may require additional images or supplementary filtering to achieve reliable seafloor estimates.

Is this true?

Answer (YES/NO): NO